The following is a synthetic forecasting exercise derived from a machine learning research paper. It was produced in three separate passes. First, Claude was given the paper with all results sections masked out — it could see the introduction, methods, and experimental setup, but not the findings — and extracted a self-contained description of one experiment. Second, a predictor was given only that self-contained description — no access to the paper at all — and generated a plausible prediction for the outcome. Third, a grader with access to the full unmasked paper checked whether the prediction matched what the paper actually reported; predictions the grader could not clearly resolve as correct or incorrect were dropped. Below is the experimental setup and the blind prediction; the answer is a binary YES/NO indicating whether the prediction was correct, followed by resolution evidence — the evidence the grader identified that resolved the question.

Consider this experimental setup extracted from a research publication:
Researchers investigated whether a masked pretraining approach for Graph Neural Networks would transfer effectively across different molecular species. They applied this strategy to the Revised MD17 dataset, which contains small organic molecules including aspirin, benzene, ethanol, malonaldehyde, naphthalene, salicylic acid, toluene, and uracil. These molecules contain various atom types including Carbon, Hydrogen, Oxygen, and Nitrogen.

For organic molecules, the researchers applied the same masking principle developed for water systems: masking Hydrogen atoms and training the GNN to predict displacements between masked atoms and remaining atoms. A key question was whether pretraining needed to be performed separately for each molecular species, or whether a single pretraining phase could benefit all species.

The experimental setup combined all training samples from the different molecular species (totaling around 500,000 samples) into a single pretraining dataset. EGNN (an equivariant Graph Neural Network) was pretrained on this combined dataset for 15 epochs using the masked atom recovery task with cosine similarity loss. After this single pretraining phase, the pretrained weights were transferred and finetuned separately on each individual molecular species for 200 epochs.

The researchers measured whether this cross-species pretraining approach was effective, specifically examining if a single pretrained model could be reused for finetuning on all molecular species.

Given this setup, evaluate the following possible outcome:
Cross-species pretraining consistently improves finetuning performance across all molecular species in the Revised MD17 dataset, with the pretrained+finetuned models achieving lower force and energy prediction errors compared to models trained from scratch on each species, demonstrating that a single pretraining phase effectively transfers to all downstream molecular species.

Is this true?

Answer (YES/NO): NO